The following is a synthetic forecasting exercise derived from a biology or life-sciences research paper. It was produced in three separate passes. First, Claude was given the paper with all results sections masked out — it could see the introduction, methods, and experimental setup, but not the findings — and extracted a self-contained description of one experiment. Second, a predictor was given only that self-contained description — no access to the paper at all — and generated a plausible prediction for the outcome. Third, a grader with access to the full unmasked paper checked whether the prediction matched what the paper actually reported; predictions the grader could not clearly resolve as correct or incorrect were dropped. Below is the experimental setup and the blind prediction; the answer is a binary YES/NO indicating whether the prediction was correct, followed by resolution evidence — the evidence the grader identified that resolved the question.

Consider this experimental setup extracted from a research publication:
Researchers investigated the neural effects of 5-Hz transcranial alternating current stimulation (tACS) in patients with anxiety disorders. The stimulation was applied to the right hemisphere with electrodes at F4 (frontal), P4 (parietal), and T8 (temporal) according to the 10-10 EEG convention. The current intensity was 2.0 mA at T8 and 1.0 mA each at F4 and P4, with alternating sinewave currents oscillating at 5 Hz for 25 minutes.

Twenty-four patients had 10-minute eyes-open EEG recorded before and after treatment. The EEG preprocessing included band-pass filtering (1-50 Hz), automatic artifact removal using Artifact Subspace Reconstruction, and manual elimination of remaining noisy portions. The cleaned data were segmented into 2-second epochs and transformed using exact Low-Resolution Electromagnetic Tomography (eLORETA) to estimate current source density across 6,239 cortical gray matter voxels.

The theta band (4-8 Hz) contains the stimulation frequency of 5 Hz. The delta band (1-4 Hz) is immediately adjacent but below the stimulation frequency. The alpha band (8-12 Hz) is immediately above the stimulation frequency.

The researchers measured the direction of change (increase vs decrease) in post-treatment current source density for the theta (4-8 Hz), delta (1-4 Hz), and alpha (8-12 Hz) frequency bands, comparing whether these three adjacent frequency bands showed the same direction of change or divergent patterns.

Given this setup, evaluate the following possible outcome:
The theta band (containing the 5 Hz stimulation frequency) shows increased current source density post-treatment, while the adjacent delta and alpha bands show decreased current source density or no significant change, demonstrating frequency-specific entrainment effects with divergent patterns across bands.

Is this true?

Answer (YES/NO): NO